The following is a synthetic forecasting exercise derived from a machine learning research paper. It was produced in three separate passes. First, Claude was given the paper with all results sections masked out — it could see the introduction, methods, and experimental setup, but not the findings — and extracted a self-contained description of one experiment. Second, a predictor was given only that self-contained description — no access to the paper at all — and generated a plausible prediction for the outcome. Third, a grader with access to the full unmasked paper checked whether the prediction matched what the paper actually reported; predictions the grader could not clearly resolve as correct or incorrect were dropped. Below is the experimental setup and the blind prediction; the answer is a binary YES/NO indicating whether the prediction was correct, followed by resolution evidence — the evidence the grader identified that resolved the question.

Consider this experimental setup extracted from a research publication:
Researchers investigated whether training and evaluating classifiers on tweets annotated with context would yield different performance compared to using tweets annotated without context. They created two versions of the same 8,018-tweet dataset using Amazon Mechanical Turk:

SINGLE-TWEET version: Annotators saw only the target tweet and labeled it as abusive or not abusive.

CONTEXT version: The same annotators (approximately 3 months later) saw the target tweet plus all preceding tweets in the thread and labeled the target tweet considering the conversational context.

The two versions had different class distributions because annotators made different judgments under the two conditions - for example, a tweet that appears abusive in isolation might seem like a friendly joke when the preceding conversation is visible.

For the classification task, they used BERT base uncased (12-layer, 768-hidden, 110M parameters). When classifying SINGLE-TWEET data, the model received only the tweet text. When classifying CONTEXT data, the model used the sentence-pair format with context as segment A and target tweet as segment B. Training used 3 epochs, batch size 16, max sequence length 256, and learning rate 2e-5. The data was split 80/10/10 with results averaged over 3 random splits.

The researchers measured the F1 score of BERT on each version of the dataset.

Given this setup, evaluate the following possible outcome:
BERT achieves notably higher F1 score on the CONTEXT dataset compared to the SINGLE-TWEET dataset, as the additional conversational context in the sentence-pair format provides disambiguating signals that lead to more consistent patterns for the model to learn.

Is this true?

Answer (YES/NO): NO